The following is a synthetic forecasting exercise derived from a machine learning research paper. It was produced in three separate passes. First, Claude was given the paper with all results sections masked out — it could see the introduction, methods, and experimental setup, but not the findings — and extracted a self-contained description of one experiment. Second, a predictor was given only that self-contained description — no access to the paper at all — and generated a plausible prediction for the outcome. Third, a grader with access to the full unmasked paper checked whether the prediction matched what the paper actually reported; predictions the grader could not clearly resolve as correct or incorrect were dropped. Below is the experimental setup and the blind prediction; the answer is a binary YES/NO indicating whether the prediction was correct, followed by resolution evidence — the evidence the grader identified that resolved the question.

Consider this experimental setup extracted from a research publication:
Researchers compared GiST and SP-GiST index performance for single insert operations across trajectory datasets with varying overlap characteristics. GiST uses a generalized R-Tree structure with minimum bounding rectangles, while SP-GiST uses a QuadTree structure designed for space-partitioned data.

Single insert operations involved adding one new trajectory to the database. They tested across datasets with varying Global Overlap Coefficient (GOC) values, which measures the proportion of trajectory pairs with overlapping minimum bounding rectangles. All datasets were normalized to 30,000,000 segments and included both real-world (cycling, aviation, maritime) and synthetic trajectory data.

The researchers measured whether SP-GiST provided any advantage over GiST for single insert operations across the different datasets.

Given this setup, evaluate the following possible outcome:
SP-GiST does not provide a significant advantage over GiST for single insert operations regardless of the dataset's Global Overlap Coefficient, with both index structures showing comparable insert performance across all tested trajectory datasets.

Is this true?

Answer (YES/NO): YES